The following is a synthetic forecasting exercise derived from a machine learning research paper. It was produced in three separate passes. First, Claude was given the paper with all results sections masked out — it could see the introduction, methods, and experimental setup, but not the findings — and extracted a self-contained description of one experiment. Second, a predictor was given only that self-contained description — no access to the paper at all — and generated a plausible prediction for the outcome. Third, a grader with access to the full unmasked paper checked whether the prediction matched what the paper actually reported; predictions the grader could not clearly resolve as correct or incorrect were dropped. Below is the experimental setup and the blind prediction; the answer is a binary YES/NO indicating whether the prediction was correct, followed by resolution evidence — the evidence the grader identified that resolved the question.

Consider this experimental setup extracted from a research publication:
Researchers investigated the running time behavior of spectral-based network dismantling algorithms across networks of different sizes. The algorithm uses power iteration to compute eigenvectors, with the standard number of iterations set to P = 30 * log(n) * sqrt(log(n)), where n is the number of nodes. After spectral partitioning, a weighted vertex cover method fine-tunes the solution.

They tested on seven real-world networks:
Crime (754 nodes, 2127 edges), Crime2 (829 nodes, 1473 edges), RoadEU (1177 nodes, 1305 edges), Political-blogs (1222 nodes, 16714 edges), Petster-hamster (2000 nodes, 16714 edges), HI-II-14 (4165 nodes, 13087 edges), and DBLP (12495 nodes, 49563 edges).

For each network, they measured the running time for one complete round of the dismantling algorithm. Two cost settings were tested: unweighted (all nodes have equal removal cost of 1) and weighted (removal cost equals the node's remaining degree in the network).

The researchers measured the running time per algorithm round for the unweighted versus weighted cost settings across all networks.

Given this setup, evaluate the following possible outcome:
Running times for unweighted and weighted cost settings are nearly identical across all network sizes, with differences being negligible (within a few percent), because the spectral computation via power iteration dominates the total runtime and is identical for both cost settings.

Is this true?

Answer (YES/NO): NO